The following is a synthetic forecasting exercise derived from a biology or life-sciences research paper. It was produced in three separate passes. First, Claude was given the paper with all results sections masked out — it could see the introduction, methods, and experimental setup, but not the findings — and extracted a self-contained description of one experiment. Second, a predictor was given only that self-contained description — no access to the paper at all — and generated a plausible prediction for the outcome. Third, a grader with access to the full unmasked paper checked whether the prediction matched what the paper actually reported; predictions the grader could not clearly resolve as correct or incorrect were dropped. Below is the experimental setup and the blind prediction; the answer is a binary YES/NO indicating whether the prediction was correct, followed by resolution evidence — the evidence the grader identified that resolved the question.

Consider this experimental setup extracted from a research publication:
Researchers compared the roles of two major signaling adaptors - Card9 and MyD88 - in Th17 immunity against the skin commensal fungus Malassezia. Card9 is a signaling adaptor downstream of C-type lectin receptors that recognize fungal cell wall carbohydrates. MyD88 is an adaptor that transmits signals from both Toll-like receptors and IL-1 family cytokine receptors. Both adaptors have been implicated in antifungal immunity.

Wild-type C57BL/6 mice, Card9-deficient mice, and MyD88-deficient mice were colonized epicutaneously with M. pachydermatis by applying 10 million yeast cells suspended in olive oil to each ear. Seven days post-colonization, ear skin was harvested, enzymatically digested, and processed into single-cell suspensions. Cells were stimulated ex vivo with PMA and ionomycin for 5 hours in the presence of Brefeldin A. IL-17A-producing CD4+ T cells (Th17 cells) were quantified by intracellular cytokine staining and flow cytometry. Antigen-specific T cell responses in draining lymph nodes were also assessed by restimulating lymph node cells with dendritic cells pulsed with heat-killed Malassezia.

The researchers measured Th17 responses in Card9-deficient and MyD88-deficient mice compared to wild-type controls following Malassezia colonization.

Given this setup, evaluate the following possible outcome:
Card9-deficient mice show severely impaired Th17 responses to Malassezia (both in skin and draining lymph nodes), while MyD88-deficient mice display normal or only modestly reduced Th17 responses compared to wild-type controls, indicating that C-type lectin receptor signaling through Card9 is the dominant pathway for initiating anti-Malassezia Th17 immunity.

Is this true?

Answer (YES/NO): NO